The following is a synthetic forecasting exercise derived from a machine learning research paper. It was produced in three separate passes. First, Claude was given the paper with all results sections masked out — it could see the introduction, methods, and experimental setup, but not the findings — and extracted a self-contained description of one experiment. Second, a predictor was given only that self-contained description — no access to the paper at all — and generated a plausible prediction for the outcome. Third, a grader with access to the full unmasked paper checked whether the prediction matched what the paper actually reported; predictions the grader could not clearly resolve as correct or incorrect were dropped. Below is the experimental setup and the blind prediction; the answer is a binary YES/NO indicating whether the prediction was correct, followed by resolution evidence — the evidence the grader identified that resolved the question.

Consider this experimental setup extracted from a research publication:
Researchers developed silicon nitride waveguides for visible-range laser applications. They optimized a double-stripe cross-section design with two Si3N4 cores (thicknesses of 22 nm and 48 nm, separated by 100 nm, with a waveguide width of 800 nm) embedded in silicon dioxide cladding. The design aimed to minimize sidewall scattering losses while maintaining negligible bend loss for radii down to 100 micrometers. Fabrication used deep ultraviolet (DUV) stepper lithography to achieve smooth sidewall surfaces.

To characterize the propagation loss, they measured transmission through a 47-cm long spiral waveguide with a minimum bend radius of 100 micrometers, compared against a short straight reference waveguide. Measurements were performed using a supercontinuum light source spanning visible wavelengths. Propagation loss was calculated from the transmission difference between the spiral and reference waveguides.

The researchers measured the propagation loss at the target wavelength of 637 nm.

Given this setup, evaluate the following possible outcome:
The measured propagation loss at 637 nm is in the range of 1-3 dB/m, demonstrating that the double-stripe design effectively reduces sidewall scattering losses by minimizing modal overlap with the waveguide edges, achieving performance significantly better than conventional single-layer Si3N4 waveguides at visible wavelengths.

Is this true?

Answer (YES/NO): NO